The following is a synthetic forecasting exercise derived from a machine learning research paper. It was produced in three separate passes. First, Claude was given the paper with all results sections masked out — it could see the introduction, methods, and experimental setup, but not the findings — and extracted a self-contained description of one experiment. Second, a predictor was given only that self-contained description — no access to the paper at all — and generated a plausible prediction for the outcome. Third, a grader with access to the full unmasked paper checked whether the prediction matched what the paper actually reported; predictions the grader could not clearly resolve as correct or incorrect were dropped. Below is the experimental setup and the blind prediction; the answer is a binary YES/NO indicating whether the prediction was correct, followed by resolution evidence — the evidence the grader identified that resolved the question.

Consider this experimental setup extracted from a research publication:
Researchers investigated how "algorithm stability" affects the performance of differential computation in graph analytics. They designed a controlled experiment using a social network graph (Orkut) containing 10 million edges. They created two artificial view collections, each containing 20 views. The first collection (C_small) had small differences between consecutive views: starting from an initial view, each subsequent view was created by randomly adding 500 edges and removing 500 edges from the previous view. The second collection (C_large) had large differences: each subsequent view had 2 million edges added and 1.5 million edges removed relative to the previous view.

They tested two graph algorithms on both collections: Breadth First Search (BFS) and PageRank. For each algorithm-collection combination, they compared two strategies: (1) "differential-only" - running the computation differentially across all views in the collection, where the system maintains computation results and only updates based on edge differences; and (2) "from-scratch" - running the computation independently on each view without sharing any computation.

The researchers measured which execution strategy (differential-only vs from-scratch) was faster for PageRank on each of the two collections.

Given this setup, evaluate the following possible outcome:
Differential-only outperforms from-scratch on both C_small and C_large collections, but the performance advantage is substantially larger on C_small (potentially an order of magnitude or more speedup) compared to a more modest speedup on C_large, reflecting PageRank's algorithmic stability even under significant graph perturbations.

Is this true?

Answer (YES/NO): NO